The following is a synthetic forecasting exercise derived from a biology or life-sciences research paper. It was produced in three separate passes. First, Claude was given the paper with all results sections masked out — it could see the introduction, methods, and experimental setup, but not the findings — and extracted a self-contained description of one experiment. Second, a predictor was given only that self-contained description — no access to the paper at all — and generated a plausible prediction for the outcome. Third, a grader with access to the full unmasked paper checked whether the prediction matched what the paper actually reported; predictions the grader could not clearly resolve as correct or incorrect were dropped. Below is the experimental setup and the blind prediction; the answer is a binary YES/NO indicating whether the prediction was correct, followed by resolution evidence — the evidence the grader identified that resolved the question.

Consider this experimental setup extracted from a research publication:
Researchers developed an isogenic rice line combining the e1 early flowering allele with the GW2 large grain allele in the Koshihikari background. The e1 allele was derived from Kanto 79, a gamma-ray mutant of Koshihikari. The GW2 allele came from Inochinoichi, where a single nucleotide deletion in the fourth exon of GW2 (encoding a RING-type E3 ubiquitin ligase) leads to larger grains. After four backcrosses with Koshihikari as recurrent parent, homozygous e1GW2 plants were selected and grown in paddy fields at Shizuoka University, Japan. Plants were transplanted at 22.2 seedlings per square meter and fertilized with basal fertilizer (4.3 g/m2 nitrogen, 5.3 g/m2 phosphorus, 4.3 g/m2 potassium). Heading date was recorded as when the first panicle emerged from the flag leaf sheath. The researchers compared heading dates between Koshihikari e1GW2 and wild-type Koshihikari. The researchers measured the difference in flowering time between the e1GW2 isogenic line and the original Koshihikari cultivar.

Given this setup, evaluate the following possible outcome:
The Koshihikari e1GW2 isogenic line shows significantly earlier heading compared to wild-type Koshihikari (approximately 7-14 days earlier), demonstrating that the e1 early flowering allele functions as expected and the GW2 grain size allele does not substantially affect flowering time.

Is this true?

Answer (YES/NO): YES